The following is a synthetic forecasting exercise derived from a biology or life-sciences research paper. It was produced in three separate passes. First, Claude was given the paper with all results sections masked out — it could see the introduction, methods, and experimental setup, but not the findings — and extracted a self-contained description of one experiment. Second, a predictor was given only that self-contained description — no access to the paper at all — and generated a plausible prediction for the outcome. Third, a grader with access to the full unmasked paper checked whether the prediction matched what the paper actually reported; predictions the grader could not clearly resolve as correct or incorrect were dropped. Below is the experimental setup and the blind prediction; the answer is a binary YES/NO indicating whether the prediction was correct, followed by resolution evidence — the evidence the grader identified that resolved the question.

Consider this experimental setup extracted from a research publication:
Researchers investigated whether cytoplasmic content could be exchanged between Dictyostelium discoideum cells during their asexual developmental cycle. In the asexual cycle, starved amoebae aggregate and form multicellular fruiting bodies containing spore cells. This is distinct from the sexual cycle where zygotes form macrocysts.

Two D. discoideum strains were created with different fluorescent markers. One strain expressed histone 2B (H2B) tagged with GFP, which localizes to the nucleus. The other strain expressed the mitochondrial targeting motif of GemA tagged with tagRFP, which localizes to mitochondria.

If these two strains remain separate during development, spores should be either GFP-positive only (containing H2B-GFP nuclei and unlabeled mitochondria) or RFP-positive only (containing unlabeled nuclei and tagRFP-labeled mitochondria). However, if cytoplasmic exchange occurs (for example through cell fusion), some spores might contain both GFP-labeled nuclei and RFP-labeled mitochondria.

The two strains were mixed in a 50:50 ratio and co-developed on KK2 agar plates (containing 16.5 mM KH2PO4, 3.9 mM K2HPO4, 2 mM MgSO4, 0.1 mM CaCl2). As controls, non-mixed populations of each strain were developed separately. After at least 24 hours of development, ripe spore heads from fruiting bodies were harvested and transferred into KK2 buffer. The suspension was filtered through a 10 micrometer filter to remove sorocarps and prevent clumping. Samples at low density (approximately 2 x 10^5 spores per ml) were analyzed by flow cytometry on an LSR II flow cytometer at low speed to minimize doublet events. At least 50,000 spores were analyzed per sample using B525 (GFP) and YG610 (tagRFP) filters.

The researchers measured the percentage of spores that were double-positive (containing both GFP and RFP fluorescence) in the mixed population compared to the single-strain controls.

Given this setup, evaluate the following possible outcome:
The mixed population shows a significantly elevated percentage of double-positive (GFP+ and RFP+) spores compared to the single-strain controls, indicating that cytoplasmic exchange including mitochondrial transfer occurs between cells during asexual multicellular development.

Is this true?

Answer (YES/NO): YES